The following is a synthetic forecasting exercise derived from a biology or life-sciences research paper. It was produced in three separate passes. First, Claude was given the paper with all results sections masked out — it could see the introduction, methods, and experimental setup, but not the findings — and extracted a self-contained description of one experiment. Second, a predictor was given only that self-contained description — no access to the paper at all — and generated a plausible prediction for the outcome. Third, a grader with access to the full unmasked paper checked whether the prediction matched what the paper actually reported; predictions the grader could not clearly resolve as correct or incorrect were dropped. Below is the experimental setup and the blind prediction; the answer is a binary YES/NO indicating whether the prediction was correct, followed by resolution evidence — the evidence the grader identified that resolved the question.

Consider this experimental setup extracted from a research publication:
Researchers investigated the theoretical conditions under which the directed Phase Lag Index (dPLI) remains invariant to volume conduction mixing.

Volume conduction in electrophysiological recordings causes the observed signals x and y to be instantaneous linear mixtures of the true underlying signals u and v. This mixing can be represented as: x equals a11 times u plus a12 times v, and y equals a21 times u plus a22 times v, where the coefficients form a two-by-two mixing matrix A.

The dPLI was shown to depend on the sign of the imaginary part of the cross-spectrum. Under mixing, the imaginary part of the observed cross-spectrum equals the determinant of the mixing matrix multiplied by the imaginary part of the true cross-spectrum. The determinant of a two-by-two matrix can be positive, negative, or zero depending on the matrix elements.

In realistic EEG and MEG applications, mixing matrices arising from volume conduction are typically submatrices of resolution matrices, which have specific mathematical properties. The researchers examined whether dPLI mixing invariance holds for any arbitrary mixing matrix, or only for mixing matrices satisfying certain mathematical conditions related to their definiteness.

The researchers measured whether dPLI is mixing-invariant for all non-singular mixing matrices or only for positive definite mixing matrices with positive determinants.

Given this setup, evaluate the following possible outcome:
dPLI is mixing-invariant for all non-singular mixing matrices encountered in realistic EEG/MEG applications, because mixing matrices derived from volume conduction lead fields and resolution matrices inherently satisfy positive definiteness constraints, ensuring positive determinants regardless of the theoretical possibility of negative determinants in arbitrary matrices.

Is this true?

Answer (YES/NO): NO